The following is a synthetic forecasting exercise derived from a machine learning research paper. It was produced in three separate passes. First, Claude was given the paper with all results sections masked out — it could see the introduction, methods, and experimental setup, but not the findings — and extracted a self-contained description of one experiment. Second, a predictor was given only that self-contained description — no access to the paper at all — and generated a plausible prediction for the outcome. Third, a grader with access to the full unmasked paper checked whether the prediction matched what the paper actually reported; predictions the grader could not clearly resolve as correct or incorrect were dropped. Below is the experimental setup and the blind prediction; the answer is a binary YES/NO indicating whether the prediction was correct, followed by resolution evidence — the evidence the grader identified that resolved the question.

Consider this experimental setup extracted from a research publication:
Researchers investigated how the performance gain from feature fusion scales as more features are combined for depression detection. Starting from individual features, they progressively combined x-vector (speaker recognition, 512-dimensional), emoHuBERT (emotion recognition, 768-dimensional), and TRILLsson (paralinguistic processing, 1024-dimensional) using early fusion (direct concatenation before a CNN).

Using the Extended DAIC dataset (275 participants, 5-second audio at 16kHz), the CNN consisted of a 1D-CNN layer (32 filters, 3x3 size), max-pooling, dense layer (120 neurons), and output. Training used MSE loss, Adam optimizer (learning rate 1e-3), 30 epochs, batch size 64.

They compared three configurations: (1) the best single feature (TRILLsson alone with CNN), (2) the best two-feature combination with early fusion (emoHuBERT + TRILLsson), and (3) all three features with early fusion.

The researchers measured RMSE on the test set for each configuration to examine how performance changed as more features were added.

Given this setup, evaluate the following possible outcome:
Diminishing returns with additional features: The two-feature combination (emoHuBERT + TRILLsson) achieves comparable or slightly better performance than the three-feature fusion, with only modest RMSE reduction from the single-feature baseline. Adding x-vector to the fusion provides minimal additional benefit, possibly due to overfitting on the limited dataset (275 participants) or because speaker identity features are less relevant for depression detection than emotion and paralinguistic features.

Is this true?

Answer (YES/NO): NO